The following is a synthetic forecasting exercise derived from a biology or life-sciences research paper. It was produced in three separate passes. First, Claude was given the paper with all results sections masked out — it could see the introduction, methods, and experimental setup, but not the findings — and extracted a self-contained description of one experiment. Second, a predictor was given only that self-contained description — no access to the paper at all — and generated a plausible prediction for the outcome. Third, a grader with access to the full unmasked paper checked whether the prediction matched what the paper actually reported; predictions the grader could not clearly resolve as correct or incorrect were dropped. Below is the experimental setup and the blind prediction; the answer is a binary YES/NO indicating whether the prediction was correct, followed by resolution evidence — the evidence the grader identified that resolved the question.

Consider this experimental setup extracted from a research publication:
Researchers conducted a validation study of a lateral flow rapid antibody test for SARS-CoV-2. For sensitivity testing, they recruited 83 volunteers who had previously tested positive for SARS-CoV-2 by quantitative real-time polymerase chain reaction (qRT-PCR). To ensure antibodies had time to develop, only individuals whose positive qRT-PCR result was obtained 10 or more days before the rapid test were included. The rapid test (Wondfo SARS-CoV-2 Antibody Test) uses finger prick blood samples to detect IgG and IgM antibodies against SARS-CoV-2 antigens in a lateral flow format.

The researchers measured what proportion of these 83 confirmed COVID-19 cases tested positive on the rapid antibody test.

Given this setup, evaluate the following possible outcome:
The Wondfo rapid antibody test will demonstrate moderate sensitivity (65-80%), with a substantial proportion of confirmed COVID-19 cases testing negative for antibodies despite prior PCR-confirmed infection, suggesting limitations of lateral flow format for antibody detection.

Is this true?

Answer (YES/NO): YES